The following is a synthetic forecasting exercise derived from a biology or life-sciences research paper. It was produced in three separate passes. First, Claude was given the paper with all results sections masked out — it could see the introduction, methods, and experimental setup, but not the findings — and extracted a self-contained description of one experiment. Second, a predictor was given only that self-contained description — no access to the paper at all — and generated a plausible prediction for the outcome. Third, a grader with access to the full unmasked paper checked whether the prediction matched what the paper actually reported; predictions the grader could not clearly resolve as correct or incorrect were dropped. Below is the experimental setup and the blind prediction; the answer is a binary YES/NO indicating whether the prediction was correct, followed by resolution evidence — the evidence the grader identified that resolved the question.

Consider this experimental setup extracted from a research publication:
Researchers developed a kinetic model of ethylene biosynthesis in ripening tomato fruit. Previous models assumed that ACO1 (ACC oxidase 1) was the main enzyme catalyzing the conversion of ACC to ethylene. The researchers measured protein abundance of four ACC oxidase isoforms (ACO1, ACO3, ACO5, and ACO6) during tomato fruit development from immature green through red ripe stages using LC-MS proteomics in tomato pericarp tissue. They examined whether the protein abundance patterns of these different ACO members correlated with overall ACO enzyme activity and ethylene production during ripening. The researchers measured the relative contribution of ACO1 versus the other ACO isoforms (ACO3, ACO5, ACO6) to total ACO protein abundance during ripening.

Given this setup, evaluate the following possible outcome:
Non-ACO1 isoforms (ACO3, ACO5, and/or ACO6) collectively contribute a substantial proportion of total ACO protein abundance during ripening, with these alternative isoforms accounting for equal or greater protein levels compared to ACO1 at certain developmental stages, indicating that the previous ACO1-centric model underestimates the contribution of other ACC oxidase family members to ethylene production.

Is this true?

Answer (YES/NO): NO